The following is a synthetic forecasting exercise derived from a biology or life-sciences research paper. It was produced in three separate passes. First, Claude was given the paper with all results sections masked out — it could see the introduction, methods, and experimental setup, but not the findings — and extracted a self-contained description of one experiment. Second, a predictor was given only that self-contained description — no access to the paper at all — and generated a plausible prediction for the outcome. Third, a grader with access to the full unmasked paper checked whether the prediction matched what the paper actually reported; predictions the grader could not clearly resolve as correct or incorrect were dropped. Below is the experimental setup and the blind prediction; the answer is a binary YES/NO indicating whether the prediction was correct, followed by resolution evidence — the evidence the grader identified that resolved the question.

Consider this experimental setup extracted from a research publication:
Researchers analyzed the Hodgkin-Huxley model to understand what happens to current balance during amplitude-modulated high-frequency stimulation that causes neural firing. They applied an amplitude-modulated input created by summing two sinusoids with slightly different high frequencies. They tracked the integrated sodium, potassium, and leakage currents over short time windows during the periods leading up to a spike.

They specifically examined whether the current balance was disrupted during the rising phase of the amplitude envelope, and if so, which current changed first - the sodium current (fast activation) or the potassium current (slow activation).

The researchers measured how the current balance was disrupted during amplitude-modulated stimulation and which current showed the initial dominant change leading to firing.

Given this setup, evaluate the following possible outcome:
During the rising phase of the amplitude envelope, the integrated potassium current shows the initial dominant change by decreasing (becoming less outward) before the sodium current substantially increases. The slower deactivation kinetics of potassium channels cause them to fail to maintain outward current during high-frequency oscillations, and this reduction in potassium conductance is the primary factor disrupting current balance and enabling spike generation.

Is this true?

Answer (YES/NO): NO